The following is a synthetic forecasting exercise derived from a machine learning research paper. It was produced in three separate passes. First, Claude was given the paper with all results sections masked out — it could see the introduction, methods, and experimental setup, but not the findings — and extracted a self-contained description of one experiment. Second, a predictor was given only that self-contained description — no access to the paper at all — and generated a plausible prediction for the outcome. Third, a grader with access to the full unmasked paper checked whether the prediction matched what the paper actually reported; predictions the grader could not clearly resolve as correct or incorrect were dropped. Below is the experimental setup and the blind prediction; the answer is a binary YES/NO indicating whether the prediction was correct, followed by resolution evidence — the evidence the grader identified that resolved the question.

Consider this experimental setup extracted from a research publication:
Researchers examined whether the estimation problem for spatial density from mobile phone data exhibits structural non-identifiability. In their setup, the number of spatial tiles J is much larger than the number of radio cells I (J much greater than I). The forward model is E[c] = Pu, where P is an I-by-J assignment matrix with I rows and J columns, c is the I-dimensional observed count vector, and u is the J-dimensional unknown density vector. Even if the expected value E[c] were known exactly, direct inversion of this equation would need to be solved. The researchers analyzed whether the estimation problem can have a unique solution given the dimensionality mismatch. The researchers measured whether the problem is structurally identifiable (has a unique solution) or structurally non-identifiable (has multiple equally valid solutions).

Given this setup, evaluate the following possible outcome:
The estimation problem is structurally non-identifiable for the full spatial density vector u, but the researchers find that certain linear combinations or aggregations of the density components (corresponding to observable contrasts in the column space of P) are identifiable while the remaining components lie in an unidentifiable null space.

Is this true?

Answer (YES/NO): NO